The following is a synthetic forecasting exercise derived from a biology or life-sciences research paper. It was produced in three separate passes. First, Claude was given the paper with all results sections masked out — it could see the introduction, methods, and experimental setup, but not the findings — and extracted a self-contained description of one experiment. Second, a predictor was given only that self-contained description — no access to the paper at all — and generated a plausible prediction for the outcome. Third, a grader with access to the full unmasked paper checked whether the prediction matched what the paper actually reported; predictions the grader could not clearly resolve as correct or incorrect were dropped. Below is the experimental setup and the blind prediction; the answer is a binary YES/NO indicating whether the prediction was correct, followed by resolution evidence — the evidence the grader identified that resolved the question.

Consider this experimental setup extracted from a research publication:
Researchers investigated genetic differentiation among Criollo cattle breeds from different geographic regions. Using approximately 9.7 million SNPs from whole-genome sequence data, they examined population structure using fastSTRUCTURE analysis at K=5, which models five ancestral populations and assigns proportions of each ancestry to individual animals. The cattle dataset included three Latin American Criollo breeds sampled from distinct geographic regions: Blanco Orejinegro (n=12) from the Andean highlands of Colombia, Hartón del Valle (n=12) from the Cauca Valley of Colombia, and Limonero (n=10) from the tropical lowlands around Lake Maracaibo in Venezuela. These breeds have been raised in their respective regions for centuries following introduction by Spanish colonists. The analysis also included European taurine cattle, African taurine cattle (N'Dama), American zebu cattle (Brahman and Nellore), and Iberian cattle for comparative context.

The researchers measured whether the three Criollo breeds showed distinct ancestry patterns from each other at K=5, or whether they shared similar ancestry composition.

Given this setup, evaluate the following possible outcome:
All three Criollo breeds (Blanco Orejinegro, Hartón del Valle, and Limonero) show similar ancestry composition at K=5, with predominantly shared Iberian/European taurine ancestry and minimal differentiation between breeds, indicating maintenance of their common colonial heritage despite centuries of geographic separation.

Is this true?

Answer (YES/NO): NO